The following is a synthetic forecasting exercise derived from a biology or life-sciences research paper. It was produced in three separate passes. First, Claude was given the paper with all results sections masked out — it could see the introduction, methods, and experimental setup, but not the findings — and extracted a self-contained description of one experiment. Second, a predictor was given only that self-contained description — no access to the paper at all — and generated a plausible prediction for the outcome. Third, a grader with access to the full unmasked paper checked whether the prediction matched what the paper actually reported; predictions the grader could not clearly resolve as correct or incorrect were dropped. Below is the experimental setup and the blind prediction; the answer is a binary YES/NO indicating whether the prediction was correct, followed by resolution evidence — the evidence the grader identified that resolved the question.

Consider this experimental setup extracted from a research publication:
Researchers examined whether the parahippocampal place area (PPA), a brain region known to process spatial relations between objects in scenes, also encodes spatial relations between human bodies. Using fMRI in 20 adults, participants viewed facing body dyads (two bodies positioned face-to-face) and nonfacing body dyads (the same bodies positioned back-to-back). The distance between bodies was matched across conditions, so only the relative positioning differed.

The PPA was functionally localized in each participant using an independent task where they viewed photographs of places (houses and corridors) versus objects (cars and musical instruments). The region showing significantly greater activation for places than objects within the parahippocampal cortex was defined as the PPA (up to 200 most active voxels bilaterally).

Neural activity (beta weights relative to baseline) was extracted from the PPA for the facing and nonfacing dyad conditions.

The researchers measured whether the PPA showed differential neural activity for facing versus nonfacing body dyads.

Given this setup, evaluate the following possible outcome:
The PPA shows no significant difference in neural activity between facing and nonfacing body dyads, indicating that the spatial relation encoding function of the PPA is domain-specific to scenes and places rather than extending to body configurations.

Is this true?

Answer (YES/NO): YES